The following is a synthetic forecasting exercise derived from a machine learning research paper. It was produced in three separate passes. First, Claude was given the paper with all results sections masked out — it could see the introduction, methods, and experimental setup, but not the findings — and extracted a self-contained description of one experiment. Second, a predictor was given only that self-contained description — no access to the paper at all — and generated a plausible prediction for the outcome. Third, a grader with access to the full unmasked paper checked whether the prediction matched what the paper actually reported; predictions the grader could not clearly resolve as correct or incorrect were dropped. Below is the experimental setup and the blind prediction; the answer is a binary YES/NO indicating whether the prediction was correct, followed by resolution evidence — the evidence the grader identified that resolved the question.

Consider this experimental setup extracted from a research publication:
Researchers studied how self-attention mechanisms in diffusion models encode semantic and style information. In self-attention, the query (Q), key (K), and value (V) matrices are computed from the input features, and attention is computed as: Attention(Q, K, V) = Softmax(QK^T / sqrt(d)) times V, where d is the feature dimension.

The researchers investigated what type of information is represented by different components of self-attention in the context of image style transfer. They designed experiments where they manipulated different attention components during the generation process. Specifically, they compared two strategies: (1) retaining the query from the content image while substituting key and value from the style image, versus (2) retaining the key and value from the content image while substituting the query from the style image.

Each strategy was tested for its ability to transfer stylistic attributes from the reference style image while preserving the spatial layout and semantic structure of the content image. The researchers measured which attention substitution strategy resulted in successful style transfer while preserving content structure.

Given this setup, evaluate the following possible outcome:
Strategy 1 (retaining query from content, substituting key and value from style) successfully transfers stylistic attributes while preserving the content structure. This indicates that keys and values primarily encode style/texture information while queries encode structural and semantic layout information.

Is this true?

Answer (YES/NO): YES